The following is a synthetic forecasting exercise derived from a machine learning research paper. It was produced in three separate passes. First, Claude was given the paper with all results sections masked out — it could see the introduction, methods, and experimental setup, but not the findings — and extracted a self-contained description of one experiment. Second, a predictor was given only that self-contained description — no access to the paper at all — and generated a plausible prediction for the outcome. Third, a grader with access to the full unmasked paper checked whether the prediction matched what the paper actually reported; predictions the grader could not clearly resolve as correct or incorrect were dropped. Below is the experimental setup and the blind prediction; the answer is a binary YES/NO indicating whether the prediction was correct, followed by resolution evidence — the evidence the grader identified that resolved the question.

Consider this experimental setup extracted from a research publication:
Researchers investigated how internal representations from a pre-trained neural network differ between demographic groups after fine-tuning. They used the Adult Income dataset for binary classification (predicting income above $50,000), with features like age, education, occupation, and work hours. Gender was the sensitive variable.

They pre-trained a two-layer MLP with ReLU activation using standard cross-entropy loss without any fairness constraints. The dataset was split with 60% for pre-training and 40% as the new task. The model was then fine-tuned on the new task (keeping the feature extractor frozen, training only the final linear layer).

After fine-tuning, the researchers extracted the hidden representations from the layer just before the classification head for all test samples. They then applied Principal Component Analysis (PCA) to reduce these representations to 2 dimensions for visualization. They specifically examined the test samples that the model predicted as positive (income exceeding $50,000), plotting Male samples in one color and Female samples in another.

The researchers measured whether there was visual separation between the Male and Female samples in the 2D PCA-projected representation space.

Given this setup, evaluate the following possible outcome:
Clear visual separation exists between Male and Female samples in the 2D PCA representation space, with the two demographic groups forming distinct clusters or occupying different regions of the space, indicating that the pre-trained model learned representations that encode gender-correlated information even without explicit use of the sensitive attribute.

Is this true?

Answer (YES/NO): YES